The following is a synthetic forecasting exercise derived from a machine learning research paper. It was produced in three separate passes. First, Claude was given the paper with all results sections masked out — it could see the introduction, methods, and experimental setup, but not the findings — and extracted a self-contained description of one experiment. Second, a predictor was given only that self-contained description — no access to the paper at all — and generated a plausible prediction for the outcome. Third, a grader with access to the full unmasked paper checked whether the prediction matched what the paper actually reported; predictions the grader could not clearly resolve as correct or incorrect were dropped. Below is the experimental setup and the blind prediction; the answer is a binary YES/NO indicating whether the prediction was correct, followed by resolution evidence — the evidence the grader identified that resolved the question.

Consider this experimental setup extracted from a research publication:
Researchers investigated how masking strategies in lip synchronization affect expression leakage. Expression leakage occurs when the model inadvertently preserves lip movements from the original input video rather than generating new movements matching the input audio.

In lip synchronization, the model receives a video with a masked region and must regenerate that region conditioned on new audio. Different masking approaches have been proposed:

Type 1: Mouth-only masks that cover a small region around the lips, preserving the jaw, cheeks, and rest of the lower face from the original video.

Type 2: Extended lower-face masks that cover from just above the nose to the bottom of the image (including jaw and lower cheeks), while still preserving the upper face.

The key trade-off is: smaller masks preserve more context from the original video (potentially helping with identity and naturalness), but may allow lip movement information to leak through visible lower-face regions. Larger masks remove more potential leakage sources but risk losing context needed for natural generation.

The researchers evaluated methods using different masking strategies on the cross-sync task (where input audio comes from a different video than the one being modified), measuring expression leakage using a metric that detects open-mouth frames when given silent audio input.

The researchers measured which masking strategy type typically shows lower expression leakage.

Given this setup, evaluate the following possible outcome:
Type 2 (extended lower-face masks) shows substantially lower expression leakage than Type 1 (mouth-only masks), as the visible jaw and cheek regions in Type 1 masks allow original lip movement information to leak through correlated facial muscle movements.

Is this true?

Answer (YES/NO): YES